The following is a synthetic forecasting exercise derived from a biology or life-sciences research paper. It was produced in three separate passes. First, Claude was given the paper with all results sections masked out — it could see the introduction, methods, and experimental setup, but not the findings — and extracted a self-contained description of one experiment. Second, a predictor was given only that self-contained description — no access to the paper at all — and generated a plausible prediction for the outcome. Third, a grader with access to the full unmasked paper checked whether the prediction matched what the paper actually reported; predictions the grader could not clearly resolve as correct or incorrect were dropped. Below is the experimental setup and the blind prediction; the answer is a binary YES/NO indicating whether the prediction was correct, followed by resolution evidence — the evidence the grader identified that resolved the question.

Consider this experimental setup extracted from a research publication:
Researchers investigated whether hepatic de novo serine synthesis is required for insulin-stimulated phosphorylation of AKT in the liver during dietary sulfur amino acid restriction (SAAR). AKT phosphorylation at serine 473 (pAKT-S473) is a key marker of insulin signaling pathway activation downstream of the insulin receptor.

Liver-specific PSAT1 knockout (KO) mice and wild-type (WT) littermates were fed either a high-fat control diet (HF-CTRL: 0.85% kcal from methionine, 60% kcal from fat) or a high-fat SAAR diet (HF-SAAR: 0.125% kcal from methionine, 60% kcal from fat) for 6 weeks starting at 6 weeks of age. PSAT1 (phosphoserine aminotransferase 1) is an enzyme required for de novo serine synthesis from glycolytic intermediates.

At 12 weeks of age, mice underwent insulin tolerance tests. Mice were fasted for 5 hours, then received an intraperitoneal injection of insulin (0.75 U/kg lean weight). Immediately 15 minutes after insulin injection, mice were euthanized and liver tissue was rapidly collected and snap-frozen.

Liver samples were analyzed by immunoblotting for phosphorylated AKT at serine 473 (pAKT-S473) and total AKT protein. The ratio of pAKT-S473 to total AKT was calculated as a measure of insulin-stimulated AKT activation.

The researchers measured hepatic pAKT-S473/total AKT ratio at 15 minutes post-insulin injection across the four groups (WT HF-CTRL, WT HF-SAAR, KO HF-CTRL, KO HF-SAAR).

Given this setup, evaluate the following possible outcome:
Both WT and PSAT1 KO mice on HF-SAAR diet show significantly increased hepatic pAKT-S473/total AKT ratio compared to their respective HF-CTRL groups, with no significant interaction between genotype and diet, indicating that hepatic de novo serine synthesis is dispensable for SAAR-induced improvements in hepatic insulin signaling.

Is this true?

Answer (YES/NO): YES